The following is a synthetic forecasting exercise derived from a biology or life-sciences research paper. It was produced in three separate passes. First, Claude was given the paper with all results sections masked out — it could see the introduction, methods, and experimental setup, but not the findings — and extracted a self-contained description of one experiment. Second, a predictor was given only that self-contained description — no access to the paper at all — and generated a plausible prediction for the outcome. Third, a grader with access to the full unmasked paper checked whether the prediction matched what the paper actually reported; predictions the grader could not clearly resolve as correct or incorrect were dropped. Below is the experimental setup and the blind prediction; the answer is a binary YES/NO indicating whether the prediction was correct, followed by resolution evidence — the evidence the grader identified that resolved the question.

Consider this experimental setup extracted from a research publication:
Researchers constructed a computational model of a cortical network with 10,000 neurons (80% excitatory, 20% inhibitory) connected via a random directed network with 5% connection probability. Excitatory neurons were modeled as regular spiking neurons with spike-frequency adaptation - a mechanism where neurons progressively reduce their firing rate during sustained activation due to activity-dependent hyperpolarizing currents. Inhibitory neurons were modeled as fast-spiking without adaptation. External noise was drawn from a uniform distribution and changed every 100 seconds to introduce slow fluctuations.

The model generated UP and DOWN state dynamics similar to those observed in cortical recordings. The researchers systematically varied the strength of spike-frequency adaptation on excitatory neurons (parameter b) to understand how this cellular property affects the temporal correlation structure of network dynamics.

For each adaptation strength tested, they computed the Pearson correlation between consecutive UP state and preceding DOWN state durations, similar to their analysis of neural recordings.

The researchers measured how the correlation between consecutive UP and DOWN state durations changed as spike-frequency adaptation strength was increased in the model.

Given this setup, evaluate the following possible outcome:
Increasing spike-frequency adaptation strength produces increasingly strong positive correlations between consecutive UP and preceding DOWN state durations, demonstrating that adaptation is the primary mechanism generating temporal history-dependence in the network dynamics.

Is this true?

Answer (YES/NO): NO